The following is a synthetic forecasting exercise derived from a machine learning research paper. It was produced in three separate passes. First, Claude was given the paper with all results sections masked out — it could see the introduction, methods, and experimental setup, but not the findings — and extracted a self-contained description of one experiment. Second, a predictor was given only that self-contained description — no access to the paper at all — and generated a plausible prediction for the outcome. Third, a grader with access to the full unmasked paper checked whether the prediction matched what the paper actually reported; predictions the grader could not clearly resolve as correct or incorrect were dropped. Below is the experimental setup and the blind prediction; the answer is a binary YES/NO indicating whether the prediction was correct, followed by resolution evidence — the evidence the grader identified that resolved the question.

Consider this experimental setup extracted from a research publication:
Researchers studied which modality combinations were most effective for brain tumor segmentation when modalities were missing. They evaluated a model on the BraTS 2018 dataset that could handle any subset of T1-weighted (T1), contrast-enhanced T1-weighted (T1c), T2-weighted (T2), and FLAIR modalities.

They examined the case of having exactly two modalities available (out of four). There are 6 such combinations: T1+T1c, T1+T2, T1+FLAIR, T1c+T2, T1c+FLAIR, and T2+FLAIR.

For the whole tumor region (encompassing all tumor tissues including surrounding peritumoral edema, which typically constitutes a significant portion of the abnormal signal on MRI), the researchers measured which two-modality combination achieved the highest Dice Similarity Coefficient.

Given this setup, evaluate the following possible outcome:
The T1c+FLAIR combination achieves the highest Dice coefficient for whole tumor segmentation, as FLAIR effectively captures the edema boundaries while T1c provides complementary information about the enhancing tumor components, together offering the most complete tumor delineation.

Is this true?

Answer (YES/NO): NO